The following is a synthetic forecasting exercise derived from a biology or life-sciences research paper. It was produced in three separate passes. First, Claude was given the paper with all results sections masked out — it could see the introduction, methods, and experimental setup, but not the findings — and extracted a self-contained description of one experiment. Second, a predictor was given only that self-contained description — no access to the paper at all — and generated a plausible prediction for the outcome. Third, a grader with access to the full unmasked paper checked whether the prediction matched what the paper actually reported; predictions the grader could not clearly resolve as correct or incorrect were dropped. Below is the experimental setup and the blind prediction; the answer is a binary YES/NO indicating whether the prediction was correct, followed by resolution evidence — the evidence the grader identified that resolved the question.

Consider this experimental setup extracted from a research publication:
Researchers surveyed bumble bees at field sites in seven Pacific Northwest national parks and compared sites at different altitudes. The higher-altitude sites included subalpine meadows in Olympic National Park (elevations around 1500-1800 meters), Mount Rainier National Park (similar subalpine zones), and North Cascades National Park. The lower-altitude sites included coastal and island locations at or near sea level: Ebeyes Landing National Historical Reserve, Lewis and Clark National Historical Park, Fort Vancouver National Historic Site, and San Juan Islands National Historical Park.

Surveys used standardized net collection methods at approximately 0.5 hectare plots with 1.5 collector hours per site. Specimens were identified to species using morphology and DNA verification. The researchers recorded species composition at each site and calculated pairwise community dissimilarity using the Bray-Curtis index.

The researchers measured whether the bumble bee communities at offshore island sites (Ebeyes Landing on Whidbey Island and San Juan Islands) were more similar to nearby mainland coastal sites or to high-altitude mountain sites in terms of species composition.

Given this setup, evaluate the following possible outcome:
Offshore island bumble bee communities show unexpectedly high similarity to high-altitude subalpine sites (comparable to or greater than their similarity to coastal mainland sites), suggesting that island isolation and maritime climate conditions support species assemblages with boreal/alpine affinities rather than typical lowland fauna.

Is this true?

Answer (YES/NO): NO